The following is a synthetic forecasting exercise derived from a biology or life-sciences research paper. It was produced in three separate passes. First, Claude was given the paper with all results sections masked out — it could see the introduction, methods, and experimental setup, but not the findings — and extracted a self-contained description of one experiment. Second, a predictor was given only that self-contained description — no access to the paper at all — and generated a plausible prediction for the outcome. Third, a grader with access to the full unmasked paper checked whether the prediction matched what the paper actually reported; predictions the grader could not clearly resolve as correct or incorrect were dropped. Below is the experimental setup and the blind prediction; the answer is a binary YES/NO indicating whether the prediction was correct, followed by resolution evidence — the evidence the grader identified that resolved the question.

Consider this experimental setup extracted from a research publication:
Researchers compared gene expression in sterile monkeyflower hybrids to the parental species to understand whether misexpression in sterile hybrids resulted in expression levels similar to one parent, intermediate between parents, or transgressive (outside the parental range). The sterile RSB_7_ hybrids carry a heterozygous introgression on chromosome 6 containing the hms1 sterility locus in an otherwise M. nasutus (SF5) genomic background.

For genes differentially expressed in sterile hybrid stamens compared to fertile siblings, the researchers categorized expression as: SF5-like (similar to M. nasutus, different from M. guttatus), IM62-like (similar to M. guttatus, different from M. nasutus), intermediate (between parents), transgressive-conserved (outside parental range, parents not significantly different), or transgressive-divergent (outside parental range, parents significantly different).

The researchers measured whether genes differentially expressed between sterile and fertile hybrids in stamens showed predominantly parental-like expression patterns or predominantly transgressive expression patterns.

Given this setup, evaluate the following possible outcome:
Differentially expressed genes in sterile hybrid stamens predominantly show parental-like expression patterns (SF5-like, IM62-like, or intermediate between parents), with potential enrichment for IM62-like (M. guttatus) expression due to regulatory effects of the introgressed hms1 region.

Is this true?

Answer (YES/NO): NO